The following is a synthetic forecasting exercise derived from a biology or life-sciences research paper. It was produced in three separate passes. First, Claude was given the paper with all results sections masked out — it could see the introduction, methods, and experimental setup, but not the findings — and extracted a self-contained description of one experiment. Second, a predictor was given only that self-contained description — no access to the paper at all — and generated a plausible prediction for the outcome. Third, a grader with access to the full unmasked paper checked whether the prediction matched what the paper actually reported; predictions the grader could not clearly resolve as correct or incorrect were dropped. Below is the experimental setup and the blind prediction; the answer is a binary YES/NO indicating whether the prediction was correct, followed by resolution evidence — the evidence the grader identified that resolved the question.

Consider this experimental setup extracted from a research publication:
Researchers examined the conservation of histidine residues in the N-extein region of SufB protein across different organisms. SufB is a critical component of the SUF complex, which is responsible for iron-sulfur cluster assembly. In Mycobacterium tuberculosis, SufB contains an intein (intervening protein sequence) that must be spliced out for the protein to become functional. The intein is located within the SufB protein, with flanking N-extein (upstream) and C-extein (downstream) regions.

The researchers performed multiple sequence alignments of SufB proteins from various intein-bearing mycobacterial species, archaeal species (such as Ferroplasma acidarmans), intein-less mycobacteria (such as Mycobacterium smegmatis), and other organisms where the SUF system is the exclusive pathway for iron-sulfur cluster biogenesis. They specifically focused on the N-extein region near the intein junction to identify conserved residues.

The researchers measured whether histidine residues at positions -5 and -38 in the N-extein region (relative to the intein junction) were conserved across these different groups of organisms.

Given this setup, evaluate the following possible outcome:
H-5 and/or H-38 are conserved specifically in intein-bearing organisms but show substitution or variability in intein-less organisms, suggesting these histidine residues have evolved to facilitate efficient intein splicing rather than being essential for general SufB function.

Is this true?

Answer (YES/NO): NO